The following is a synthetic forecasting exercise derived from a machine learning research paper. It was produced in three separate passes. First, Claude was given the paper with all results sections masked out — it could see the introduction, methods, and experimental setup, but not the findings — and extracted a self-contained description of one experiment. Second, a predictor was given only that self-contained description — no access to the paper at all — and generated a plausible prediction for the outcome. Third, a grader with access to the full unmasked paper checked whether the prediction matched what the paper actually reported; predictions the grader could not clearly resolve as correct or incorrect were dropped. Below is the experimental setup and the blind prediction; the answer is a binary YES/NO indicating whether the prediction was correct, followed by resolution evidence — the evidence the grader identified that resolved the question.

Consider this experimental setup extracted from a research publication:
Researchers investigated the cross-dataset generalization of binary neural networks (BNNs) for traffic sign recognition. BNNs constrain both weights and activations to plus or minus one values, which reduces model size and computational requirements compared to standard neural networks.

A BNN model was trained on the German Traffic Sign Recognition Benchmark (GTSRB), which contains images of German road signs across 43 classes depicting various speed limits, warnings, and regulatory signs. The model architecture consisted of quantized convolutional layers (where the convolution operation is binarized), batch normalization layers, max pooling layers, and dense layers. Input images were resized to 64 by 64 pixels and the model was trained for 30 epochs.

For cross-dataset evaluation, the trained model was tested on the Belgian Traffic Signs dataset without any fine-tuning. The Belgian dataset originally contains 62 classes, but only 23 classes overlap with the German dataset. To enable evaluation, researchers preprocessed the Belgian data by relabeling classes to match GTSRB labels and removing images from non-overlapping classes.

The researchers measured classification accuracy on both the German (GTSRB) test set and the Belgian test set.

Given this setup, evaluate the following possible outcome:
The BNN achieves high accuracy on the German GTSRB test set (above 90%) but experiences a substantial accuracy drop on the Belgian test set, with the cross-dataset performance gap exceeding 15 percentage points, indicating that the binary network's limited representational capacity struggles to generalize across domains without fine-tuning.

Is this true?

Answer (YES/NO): NO